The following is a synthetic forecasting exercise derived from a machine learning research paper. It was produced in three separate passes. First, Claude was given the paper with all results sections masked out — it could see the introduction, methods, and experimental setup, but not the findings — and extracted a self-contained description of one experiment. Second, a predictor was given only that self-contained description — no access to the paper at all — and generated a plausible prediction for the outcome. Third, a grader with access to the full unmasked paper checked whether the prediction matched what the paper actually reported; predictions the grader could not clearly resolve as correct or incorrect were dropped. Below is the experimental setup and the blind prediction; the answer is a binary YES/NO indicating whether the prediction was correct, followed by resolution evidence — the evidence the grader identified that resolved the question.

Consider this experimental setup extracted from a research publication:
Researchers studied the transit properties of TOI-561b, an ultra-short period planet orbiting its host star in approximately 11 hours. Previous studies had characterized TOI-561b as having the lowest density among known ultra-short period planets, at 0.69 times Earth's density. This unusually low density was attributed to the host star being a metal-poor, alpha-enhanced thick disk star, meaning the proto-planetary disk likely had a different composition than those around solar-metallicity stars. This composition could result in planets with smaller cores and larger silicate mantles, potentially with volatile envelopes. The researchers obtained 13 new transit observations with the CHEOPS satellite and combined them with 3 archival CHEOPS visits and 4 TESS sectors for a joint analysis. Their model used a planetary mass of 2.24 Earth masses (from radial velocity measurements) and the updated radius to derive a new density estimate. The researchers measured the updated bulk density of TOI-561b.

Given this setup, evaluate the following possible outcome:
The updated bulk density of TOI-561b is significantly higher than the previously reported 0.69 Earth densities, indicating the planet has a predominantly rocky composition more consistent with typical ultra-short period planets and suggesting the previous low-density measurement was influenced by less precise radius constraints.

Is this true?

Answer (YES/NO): NO